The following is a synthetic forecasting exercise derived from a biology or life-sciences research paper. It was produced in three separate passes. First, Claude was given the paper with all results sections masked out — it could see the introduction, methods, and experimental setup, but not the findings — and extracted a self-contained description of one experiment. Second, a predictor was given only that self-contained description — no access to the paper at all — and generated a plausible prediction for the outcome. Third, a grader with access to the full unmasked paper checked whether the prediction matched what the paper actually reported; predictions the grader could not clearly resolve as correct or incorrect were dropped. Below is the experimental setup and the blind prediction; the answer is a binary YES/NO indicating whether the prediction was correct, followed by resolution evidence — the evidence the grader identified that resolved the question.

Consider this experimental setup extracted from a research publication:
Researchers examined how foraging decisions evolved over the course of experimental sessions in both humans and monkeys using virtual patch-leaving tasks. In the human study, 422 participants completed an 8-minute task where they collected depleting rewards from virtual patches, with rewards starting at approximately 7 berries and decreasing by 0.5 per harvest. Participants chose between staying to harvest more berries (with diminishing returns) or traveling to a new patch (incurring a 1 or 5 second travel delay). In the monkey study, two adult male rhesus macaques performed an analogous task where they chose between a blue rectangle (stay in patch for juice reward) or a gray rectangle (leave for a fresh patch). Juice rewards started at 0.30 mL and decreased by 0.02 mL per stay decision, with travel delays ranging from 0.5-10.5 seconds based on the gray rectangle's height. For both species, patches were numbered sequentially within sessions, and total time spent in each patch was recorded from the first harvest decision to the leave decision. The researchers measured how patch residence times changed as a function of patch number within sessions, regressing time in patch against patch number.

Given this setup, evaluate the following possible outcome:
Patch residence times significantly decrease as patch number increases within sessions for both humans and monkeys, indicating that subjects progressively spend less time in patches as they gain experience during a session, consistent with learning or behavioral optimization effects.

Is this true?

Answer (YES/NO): YES